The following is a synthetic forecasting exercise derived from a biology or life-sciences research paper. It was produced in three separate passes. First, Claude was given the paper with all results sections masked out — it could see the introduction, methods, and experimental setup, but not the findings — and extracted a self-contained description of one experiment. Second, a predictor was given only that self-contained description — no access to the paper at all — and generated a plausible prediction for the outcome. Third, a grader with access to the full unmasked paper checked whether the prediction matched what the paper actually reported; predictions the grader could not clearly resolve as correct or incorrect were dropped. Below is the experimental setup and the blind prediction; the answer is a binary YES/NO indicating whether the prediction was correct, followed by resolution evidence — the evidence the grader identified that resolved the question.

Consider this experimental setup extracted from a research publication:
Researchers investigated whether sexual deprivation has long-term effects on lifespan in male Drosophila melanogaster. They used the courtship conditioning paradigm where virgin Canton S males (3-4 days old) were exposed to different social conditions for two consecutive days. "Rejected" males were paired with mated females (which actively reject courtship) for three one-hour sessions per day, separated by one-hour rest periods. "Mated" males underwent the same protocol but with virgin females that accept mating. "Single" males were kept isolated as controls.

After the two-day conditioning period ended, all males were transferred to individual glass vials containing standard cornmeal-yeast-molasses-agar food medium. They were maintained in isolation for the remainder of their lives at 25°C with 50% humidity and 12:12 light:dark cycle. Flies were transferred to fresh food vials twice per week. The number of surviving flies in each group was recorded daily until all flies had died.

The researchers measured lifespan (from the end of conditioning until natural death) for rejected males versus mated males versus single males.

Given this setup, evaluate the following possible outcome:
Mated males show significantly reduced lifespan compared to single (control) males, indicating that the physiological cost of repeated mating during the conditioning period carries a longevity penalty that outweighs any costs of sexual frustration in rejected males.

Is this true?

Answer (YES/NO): NO